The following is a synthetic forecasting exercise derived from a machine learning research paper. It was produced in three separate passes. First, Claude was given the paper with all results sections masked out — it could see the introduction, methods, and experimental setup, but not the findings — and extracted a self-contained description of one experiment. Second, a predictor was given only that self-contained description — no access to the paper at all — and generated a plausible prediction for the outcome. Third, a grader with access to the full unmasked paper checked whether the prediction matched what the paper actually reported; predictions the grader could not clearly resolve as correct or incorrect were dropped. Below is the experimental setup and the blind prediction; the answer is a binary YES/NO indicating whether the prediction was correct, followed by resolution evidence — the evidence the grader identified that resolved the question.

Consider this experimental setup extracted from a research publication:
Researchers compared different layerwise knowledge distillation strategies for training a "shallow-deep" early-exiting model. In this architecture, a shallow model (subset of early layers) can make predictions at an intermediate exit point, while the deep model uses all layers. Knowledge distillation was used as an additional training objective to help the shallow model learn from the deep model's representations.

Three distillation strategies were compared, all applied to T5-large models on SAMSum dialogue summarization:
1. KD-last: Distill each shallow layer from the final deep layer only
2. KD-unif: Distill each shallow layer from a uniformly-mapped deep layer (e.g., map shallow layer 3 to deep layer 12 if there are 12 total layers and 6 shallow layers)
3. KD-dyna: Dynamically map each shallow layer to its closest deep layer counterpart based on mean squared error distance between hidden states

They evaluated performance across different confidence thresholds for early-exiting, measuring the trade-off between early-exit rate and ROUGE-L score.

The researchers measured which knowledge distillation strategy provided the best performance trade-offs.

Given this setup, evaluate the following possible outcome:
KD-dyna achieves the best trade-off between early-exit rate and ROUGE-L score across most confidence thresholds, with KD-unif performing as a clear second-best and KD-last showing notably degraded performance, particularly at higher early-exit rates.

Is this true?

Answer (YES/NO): NO